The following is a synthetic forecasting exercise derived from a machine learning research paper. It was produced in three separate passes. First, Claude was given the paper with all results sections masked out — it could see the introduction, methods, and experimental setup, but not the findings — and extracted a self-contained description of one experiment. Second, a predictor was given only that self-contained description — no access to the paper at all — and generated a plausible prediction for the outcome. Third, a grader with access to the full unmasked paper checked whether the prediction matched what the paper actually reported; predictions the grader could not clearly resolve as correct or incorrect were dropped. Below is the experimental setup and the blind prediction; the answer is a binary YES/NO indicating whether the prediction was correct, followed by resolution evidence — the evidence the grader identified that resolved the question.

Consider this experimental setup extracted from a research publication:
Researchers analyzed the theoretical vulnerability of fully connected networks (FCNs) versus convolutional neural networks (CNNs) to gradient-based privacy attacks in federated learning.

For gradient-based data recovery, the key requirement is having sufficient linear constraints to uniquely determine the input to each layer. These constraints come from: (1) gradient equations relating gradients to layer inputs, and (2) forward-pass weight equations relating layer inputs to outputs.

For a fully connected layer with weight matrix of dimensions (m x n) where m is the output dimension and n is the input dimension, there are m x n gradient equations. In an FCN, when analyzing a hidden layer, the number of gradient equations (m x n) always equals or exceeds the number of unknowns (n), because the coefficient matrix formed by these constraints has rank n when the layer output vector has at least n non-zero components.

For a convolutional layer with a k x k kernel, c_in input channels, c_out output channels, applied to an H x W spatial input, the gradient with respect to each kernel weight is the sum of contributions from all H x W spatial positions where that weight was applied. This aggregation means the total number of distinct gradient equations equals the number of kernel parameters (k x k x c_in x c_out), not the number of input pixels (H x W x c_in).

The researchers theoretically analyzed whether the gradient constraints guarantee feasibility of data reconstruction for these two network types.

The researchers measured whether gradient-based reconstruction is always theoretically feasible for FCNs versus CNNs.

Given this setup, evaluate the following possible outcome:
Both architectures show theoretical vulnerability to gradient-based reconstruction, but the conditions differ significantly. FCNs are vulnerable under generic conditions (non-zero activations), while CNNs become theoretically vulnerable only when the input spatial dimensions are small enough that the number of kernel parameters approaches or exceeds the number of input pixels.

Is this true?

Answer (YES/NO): NO